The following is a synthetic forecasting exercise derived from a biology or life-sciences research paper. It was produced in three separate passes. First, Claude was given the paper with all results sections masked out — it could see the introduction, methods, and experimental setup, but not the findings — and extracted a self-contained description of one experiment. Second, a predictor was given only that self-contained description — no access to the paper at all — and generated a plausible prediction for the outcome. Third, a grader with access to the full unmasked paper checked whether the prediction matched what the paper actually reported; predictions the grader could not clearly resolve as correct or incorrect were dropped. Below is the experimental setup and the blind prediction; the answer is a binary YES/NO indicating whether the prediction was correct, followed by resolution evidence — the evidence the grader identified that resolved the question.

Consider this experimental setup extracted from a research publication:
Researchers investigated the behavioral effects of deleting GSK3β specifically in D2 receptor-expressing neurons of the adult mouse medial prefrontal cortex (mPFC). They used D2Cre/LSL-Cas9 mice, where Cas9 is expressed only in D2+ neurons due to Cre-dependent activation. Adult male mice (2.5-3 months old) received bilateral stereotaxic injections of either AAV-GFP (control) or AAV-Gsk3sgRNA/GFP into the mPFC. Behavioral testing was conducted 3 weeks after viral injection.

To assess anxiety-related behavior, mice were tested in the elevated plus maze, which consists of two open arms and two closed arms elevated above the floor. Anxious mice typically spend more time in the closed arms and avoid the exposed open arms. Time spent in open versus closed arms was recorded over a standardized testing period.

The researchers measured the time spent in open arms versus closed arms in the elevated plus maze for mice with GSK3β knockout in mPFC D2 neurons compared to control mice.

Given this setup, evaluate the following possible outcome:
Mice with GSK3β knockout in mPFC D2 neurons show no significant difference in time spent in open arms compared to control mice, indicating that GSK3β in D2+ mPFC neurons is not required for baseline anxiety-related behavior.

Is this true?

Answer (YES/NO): NO